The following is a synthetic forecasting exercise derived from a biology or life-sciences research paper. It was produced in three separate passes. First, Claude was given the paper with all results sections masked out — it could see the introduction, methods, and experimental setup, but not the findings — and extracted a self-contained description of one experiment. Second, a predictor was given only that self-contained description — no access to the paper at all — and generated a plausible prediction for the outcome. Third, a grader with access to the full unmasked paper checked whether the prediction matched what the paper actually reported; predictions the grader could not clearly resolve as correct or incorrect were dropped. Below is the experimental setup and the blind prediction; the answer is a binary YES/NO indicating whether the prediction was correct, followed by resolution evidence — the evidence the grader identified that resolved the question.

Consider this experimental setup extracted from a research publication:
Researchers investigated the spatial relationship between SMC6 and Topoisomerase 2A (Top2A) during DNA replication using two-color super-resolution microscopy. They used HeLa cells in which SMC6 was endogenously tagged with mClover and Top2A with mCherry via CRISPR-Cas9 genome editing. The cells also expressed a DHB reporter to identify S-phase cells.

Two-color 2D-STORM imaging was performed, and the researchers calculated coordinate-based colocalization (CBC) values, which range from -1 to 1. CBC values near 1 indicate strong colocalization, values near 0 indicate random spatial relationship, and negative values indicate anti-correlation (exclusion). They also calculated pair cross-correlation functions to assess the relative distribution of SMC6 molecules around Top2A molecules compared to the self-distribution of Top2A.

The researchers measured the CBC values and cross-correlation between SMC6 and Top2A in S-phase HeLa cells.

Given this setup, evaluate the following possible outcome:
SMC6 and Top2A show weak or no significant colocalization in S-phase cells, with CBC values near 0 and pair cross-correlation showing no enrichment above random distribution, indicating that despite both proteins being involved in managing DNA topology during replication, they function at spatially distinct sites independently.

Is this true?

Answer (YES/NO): NO